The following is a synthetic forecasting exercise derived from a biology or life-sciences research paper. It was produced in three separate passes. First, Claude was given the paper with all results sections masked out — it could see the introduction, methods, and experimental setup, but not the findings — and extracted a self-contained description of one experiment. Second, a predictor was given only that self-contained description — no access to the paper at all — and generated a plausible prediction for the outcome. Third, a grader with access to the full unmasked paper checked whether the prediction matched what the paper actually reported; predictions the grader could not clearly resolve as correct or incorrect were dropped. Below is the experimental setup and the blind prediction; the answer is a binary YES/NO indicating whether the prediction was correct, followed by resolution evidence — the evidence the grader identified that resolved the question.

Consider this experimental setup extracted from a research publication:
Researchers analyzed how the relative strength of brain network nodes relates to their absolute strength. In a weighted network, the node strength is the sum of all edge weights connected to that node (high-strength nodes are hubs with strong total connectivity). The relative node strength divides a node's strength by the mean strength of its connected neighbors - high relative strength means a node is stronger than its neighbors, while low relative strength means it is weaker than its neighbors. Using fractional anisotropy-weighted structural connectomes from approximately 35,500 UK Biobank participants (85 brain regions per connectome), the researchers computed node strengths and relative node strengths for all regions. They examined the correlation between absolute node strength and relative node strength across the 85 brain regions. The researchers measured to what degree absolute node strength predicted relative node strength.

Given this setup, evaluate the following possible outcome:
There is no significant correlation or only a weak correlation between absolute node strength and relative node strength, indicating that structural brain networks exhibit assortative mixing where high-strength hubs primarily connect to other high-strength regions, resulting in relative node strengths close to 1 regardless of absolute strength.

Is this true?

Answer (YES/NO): NO